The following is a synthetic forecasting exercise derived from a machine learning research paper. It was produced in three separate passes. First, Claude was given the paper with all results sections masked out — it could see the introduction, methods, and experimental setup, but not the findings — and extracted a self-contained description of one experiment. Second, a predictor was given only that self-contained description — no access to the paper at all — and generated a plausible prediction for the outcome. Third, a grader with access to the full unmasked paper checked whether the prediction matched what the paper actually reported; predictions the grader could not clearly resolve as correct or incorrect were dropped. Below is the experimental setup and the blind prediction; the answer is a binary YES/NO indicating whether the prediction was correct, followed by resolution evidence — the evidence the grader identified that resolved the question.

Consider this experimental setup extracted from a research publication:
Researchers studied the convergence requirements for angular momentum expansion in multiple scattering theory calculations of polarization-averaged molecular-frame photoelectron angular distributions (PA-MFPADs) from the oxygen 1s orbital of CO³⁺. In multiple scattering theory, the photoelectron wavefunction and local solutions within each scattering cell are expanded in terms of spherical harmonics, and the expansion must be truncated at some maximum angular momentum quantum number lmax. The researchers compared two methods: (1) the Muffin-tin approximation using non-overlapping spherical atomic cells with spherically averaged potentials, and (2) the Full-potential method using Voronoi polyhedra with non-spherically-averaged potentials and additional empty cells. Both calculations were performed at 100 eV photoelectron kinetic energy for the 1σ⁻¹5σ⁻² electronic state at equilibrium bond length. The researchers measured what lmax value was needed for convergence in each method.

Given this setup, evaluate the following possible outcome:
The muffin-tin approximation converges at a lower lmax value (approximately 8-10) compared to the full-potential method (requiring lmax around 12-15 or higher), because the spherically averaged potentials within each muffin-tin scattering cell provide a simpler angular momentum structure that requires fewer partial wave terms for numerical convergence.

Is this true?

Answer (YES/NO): NO